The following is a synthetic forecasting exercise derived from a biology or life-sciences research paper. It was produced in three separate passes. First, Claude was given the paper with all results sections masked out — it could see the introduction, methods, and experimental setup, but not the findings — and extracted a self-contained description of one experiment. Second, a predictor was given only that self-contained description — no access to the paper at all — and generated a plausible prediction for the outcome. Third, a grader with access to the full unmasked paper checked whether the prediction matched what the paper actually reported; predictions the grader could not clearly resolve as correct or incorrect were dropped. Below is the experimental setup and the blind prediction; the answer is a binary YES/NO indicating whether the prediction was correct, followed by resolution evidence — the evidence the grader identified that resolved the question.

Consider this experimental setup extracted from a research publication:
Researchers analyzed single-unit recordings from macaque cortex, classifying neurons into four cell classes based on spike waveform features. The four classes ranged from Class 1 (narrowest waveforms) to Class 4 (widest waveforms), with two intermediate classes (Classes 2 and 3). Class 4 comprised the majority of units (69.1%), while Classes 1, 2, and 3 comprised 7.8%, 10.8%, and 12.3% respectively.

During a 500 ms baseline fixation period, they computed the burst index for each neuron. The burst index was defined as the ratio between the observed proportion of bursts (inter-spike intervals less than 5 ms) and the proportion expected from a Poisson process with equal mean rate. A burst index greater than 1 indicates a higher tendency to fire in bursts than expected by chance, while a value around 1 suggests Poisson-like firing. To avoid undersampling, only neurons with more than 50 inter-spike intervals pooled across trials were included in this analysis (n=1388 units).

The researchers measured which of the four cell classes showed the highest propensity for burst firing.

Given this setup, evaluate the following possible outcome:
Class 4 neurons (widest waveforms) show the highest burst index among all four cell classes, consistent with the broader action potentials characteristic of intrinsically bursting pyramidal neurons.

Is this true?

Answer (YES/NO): NO